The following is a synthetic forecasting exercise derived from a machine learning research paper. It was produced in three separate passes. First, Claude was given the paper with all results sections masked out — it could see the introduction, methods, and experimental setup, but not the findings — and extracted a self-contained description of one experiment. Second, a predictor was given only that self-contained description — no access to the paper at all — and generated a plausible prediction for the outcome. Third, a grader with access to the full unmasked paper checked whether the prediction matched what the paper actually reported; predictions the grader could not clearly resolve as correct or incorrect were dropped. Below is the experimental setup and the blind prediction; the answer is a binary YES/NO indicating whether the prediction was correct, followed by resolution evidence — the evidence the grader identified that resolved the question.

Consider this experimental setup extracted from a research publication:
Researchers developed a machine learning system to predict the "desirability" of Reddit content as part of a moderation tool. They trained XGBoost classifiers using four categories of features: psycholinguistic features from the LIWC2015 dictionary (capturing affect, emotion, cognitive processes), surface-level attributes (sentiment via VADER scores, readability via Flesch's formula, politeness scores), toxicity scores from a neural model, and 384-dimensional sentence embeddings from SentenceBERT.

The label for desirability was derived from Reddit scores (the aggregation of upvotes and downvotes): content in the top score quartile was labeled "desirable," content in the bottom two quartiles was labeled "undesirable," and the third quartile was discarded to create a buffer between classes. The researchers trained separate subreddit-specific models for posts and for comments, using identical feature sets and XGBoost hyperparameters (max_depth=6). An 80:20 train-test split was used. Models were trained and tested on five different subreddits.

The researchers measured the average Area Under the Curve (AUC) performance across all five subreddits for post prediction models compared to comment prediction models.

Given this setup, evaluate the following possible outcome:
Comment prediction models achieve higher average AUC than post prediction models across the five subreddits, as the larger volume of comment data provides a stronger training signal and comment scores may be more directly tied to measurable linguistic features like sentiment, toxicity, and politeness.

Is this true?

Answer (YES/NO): NO